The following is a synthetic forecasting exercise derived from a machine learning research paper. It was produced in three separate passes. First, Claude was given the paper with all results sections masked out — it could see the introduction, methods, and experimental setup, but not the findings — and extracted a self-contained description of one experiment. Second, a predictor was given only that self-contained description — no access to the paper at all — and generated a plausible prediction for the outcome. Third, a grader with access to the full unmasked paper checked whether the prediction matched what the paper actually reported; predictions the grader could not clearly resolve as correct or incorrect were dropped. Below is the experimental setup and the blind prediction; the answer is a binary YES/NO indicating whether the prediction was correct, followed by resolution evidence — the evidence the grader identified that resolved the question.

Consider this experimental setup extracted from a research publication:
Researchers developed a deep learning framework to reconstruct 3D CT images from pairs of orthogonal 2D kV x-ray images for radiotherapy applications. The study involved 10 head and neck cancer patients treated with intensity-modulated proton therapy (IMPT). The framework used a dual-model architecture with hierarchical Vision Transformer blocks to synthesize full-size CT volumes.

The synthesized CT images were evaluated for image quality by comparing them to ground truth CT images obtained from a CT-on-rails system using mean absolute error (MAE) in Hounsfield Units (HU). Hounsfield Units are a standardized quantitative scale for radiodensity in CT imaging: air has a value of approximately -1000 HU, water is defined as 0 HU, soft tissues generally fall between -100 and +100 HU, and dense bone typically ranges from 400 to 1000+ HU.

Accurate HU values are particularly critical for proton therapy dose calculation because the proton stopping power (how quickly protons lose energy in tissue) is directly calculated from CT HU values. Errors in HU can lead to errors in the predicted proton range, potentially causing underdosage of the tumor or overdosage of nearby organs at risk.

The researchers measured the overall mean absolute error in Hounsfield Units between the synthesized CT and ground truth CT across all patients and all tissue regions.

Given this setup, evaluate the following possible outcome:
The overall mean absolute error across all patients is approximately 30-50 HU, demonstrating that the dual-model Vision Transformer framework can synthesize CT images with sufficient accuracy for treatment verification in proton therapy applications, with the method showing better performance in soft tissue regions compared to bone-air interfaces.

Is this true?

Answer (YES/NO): YES